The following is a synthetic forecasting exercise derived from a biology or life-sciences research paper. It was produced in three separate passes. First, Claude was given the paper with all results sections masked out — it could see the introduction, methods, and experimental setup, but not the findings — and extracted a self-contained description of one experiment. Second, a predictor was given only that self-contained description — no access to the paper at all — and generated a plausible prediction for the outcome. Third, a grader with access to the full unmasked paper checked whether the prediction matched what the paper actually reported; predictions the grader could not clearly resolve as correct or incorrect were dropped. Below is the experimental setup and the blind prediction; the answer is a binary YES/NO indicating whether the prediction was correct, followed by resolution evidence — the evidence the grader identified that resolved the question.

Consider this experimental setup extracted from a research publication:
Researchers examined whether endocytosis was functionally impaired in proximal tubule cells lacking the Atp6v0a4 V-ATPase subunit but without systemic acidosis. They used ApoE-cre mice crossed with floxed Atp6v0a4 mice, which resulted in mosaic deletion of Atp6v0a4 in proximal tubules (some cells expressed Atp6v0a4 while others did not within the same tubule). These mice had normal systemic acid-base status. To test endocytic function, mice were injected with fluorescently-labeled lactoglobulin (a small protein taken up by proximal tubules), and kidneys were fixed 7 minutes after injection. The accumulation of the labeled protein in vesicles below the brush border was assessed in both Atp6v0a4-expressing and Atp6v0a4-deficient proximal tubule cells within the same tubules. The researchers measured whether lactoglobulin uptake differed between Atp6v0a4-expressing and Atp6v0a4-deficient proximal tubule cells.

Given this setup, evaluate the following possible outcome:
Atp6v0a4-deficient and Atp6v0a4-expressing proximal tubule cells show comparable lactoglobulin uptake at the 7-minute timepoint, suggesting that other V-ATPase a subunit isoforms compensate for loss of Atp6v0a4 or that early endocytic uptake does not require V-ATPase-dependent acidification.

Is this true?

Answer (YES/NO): YES